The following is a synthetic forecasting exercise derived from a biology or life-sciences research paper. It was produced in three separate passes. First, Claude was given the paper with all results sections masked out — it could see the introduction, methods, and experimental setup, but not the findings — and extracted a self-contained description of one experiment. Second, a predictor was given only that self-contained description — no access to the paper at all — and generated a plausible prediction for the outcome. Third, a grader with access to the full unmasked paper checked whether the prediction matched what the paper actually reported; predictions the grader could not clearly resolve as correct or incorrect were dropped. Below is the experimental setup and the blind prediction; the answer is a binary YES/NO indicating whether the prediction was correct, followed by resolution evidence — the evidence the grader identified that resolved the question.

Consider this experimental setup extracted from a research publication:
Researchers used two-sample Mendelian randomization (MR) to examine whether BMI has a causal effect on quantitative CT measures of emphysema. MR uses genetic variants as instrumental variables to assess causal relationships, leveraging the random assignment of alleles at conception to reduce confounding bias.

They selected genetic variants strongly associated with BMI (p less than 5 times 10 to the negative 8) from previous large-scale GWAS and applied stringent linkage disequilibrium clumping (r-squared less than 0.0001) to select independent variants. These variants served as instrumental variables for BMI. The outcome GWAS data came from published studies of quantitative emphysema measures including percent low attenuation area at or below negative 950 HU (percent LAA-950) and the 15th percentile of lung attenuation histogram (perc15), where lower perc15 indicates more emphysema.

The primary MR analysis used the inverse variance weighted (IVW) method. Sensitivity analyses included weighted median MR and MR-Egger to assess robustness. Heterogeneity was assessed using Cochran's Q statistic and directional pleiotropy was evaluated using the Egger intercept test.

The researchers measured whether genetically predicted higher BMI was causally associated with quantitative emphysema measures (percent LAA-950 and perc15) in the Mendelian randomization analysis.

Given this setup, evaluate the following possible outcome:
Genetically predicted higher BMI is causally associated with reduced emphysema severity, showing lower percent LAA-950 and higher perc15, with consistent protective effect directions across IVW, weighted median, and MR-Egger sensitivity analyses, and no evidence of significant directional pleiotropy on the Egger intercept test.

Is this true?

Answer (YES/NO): NO